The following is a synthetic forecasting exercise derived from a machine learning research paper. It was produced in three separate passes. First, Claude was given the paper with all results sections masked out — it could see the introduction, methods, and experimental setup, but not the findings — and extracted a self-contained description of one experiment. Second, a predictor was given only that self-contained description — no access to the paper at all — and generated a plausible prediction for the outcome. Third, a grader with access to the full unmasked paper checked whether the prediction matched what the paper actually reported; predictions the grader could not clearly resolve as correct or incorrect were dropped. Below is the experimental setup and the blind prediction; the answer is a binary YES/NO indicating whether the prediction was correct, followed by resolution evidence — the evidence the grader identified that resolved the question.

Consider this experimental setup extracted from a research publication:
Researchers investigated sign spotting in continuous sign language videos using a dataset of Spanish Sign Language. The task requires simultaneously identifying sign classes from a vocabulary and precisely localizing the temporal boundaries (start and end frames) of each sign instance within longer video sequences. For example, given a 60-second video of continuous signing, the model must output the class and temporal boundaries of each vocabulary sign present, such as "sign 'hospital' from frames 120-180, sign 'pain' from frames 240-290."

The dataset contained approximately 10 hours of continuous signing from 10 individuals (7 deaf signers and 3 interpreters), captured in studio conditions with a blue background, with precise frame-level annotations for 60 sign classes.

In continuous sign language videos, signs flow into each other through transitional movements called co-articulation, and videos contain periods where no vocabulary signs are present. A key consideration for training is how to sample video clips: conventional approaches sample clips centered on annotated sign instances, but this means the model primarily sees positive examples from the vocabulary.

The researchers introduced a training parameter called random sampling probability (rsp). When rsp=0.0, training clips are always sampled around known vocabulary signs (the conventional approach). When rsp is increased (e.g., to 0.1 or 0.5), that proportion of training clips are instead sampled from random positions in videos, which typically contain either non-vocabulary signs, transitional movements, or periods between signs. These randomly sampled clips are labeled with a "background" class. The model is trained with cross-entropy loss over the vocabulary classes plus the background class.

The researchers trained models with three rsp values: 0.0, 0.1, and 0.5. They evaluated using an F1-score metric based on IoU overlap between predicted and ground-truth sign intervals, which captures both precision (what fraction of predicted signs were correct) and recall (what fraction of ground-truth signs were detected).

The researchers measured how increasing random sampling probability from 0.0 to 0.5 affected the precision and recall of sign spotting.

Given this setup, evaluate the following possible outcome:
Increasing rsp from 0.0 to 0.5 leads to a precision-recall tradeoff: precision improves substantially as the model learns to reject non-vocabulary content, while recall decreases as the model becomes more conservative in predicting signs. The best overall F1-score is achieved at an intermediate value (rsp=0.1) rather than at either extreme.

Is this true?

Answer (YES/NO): NO